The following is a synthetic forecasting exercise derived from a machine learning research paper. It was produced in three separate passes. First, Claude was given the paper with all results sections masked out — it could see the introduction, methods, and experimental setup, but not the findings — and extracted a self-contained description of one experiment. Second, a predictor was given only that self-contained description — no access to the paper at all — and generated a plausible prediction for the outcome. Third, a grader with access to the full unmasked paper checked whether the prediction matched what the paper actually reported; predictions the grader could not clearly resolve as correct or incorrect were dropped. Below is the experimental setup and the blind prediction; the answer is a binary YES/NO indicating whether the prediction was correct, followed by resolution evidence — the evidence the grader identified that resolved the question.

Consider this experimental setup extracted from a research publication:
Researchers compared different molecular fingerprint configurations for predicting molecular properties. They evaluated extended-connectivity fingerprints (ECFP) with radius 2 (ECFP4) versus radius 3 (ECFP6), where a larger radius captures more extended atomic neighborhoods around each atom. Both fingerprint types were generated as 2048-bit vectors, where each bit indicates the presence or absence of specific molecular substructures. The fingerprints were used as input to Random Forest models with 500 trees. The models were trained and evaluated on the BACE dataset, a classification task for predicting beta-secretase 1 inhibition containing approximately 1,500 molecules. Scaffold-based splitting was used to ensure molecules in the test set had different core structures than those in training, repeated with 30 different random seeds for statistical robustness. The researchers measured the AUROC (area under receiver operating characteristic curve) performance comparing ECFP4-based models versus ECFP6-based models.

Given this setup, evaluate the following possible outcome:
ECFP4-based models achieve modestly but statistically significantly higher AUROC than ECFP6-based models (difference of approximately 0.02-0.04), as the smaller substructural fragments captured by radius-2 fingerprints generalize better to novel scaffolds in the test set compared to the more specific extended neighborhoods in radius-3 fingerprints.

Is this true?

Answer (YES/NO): NO